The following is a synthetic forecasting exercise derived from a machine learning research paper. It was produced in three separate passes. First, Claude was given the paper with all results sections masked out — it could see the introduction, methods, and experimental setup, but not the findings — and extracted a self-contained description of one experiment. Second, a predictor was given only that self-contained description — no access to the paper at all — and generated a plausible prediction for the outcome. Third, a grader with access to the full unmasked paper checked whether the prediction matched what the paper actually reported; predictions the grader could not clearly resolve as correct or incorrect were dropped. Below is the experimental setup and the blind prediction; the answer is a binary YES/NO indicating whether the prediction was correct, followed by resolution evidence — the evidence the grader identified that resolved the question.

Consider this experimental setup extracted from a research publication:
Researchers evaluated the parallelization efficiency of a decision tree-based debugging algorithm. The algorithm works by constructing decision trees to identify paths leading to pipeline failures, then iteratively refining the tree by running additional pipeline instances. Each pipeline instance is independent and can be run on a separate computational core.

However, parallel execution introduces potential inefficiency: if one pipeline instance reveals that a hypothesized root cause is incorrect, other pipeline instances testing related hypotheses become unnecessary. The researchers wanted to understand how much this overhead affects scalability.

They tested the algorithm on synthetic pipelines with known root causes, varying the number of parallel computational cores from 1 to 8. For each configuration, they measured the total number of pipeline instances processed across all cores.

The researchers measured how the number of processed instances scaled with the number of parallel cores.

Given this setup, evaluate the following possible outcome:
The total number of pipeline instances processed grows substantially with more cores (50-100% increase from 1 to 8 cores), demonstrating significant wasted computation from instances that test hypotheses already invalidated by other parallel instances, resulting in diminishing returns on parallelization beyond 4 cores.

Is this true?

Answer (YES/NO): NO